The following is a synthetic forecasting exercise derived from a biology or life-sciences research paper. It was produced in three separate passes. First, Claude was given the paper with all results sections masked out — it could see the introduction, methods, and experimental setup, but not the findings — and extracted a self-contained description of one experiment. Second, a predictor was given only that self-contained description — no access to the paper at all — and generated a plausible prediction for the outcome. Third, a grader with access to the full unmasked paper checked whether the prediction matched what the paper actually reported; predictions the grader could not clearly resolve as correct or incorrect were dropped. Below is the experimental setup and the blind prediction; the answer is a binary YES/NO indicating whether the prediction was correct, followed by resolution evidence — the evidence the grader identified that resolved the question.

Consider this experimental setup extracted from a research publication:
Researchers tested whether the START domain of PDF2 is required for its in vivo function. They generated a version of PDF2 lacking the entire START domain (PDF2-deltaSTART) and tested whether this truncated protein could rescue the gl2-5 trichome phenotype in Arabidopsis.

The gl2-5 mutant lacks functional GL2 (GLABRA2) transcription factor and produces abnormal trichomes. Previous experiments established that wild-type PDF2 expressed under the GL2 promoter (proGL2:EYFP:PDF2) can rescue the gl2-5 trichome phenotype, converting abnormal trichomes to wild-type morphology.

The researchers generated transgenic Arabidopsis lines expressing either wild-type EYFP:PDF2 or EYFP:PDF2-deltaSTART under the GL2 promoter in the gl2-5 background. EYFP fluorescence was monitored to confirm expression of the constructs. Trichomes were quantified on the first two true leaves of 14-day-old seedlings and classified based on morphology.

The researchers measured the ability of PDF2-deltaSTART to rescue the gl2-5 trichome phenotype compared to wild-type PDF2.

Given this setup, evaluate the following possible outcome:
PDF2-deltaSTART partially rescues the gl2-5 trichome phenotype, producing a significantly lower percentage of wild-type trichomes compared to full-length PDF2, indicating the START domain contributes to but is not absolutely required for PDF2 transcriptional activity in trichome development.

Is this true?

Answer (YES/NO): NO